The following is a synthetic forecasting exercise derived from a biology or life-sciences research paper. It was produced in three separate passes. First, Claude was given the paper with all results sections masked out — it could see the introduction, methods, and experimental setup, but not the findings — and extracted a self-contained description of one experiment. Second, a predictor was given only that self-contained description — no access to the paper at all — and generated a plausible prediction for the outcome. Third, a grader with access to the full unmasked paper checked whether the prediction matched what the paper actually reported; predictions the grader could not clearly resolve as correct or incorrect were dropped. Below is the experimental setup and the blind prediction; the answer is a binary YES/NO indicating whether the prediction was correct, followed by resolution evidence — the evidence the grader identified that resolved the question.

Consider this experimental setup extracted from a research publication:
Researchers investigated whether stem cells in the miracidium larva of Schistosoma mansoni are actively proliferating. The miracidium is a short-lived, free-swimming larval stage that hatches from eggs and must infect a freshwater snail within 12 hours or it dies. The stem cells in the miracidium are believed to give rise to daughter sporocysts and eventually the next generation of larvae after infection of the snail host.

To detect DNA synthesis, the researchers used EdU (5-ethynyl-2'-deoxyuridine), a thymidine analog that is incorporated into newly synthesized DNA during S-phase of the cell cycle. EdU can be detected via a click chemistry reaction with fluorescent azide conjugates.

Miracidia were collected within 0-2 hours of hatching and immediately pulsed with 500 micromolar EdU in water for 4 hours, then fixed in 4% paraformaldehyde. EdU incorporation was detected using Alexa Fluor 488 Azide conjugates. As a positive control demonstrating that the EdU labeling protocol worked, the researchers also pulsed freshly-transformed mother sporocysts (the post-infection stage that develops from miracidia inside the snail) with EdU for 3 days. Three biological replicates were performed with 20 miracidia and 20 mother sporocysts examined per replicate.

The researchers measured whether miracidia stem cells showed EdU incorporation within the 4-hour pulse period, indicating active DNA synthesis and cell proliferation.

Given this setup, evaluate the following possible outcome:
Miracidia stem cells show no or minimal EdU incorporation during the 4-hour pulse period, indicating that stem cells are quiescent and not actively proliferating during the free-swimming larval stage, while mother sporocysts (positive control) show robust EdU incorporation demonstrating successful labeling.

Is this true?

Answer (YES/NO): YES